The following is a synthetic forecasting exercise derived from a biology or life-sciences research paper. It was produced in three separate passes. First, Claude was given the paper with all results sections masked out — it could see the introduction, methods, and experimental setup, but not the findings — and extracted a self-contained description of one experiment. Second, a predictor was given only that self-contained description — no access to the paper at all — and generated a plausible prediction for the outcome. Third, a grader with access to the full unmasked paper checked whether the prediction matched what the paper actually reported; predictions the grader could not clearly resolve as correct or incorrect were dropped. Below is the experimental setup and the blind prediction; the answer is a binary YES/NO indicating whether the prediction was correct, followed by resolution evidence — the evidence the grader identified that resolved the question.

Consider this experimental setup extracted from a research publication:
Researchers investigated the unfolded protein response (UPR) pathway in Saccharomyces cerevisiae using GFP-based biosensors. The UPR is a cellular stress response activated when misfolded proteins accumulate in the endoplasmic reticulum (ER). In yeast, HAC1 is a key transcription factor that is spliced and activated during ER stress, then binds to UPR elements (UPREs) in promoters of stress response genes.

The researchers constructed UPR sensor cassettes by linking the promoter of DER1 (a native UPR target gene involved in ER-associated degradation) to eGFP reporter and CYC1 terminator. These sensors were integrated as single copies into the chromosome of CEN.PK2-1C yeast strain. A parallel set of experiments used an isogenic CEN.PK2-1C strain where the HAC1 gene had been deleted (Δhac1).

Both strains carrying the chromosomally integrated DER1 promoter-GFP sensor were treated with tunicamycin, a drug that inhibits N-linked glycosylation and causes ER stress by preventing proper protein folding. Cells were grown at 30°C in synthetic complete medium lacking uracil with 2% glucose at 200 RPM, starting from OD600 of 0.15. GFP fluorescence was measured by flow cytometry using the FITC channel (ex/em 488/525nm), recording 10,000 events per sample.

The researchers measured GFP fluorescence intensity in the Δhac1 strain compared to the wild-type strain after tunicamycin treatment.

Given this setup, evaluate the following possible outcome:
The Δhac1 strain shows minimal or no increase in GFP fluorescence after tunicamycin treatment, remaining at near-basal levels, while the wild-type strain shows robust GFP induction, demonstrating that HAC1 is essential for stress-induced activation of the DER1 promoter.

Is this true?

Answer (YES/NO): NO